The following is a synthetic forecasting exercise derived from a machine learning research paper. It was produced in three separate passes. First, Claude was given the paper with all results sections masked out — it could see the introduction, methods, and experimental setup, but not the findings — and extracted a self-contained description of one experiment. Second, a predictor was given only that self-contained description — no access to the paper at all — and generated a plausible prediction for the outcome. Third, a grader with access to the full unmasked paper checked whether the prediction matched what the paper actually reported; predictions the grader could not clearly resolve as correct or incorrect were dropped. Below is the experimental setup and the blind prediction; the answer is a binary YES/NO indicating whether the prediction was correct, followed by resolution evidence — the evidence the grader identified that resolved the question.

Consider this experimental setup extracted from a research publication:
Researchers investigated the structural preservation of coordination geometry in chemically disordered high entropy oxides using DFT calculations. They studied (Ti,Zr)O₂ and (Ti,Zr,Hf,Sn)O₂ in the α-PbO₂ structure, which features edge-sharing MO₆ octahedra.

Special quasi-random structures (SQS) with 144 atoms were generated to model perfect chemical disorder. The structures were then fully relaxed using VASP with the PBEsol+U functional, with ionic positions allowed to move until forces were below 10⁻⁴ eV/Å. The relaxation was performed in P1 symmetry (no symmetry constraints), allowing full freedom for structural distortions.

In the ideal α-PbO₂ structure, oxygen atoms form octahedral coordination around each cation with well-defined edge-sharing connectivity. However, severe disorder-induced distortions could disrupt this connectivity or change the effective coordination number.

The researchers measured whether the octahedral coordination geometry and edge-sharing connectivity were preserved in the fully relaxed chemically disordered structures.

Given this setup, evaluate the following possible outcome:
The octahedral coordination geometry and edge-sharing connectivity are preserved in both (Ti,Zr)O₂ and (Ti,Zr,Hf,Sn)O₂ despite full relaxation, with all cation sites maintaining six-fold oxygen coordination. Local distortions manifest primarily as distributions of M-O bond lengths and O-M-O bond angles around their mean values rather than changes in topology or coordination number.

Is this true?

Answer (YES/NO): YES